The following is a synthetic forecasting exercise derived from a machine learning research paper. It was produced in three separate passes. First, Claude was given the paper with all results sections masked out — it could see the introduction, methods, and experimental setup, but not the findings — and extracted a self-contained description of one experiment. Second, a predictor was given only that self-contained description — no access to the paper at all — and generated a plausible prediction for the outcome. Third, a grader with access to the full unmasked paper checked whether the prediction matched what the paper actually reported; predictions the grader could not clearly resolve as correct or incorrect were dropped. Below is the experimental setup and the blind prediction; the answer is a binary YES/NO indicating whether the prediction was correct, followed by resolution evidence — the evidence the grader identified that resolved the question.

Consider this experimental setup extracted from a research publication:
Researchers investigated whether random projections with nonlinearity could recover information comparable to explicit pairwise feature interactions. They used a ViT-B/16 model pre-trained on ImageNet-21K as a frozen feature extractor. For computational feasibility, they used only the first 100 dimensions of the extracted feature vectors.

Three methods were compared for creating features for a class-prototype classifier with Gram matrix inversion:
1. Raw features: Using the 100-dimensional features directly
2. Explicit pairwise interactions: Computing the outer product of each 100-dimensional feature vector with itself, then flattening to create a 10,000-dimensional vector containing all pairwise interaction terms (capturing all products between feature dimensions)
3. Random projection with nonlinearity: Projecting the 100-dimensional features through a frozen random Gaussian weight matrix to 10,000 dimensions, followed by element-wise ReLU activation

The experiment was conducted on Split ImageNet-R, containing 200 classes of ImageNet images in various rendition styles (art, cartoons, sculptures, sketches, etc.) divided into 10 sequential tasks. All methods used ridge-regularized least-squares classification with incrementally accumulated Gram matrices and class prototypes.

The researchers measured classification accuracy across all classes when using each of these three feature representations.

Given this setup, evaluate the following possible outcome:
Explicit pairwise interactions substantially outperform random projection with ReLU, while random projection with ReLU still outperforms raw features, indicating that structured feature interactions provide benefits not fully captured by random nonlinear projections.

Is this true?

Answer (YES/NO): NO